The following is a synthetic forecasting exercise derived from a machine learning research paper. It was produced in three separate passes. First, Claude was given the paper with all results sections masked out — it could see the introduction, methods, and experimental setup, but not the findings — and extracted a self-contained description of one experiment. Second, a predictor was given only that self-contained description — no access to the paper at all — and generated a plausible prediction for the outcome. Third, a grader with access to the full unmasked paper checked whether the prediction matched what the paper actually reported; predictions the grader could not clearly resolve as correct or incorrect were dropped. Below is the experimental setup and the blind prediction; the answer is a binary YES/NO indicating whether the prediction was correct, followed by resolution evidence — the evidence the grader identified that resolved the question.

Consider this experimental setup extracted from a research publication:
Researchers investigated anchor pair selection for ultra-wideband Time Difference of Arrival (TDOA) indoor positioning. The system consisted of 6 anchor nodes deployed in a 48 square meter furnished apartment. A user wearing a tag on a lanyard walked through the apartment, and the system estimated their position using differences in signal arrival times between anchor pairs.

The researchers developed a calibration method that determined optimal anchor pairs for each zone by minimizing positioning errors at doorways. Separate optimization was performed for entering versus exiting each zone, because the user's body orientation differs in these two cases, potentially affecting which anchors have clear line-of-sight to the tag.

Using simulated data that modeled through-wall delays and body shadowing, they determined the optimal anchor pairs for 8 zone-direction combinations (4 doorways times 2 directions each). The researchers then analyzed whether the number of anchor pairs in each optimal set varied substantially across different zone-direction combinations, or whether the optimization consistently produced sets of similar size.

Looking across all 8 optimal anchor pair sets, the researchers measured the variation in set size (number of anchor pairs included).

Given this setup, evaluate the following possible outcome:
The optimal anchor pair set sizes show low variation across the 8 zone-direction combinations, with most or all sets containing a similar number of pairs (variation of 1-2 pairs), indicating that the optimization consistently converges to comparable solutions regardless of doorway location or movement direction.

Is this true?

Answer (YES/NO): YES